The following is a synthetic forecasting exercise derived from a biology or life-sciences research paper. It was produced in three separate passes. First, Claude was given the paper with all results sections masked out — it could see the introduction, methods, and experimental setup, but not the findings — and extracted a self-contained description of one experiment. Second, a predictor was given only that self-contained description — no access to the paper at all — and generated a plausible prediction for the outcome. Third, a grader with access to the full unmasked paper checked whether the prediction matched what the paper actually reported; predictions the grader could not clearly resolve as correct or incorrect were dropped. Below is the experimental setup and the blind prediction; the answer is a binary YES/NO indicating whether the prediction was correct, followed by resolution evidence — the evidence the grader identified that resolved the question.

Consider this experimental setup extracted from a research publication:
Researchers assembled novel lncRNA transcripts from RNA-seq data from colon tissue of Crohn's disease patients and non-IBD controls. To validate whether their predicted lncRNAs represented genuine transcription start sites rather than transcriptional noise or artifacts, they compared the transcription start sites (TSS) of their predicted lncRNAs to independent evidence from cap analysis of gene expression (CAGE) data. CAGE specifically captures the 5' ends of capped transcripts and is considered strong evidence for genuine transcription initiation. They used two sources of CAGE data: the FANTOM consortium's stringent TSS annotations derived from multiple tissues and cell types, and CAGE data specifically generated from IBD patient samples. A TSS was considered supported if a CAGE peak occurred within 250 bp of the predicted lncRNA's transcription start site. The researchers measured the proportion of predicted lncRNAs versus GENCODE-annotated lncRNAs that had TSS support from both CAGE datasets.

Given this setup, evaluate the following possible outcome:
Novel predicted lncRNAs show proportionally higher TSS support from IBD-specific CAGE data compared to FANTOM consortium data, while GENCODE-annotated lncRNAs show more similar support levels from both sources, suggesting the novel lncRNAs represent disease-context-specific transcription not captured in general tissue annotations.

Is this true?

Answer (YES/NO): NO